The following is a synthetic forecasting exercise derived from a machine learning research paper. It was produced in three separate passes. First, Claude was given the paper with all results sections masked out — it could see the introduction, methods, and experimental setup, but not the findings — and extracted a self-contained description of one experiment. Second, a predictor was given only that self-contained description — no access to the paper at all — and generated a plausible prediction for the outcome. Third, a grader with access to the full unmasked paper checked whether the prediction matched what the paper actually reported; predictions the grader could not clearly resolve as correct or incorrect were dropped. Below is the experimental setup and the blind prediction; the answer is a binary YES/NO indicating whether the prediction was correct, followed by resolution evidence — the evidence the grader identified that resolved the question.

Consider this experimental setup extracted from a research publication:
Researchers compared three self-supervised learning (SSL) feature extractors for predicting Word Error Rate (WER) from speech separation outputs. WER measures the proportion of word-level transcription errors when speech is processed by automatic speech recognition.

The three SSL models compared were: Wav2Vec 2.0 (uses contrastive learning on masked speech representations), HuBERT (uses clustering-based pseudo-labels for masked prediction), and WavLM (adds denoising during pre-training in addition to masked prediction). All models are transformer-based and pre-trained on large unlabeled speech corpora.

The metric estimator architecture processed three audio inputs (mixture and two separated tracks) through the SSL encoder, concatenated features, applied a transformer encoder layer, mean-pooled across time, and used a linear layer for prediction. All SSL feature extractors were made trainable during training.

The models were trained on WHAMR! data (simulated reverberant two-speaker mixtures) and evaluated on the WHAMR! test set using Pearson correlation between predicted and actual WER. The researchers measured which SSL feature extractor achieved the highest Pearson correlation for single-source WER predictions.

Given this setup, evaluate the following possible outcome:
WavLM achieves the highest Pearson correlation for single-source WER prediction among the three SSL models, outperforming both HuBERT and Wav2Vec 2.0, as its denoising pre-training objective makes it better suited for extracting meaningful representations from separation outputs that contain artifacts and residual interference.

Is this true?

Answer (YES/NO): NO